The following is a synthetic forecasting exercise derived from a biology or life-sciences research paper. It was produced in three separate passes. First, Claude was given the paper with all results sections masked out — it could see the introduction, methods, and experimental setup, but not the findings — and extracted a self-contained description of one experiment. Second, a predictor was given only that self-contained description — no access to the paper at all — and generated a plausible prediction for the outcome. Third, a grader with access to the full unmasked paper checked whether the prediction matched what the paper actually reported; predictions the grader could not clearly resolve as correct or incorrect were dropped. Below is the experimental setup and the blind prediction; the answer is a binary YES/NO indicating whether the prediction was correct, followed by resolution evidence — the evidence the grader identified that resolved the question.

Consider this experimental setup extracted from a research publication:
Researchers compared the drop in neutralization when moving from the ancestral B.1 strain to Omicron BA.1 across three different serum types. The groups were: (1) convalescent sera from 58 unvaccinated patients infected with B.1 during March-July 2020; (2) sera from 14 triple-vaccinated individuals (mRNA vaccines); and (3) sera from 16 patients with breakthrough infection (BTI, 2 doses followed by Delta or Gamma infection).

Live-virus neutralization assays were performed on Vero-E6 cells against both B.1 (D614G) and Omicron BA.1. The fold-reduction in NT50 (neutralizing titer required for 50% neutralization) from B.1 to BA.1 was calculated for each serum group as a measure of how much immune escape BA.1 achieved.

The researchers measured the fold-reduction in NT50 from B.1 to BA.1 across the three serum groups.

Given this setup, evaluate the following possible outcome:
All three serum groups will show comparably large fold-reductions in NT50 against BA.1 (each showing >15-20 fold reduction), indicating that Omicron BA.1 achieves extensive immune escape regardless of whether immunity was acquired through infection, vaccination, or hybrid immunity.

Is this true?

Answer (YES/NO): NO